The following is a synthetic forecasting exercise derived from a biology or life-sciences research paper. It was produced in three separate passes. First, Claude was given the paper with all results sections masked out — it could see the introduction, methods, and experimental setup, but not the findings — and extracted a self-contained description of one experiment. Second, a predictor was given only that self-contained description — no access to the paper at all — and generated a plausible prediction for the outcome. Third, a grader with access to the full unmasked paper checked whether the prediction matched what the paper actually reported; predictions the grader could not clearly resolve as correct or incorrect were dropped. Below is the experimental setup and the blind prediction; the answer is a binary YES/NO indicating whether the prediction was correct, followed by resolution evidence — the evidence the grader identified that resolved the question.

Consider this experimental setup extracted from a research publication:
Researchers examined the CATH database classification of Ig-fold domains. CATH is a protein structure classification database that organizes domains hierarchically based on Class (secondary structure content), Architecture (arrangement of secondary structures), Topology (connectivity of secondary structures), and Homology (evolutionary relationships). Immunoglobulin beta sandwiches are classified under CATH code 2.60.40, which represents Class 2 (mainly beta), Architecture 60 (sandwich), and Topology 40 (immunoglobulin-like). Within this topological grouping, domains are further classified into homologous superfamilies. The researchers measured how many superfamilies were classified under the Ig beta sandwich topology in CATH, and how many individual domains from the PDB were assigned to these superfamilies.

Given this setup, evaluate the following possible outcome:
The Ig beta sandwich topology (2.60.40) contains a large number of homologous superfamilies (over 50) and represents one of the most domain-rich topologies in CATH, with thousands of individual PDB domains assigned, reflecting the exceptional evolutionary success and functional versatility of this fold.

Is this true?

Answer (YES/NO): YES